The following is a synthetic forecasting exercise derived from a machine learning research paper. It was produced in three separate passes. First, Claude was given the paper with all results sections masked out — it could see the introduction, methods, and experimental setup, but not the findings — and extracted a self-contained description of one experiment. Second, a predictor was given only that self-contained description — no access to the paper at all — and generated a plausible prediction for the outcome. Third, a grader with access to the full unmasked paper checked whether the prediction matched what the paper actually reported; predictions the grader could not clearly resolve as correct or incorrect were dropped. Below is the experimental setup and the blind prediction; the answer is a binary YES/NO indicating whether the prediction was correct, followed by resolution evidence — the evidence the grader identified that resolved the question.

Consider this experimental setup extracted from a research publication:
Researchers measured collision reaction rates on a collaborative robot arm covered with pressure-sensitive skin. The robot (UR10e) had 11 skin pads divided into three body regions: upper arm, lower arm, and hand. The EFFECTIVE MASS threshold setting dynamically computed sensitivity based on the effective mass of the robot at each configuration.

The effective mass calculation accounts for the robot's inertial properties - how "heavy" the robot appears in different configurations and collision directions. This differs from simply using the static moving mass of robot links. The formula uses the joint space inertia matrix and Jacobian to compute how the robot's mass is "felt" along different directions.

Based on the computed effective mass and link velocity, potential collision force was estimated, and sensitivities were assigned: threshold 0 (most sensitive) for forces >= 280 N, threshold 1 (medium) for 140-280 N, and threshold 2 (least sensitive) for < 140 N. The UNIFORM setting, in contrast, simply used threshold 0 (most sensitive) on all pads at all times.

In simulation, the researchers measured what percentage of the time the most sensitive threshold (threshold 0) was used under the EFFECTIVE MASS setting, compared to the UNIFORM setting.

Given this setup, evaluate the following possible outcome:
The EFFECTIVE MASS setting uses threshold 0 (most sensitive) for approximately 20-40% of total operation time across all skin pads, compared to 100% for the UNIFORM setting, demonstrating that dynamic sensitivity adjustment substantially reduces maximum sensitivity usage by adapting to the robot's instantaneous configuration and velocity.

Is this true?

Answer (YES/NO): NO